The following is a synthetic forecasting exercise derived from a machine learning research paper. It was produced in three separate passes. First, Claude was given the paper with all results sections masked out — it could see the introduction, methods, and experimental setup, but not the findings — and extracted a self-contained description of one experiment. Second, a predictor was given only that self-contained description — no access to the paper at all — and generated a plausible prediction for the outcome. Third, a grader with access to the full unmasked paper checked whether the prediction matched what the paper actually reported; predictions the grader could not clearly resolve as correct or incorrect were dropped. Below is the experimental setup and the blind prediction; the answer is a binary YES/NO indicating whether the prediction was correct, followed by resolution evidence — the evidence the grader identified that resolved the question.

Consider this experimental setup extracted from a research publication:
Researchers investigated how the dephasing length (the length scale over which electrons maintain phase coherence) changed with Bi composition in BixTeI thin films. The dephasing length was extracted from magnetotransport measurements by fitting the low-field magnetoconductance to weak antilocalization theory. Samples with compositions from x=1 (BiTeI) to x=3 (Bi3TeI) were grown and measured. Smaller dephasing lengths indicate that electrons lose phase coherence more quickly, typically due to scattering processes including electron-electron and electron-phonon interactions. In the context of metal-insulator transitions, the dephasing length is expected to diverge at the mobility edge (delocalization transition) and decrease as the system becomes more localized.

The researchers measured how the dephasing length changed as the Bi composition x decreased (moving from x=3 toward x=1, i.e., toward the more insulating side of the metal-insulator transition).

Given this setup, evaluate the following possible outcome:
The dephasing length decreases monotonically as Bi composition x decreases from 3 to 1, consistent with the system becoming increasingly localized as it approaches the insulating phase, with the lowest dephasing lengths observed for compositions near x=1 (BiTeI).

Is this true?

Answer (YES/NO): YES